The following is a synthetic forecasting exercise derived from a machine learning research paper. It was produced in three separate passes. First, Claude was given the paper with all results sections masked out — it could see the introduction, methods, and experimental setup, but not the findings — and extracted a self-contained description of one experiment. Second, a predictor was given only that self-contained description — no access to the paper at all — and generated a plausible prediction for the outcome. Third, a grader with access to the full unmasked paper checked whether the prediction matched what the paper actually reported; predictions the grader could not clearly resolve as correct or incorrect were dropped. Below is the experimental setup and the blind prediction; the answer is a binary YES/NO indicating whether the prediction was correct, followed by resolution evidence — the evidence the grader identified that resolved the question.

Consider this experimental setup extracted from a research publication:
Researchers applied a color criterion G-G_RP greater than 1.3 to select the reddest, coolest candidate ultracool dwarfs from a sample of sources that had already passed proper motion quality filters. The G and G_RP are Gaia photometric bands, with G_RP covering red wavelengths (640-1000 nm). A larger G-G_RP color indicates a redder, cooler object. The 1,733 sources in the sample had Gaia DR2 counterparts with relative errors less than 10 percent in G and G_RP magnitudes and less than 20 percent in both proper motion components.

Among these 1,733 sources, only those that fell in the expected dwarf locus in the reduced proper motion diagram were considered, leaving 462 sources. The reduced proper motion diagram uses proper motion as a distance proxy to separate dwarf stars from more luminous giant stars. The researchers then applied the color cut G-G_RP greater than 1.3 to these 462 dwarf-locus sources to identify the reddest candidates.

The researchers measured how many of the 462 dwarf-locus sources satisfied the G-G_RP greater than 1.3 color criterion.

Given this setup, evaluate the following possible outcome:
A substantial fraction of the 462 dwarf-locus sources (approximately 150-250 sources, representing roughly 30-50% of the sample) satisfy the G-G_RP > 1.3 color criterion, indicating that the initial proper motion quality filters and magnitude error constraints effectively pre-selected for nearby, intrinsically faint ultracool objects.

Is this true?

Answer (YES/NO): NO